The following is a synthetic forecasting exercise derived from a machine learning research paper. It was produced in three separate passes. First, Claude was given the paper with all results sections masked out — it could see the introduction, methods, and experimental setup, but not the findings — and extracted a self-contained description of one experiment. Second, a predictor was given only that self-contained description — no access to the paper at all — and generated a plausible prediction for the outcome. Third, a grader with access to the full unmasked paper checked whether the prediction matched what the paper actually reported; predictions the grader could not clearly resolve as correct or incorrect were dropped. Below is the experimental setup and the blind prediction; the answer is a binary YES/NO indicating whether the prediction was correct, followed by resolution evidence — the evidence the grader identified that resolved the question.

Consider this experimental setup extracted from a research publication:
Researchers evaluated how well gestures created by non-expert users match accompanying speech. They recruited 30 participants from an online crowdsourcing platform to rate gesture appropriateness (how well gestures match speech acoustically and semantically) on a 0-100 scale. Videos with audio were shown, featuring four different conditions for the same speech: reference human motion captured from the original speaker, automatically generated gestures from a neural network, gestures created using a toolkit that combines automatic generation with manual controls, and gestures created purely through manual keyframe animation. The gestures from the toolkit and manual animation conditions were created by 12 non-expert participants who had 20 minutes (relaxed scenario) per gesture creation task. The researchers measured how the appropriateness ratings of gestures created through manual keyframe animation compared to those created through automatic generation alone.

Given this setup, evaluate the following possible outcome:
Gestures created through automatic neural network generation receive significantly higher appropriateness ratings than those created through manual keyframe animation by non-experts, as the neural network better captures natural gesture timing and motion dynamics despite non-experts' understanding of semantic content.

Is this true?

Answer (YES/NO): NO